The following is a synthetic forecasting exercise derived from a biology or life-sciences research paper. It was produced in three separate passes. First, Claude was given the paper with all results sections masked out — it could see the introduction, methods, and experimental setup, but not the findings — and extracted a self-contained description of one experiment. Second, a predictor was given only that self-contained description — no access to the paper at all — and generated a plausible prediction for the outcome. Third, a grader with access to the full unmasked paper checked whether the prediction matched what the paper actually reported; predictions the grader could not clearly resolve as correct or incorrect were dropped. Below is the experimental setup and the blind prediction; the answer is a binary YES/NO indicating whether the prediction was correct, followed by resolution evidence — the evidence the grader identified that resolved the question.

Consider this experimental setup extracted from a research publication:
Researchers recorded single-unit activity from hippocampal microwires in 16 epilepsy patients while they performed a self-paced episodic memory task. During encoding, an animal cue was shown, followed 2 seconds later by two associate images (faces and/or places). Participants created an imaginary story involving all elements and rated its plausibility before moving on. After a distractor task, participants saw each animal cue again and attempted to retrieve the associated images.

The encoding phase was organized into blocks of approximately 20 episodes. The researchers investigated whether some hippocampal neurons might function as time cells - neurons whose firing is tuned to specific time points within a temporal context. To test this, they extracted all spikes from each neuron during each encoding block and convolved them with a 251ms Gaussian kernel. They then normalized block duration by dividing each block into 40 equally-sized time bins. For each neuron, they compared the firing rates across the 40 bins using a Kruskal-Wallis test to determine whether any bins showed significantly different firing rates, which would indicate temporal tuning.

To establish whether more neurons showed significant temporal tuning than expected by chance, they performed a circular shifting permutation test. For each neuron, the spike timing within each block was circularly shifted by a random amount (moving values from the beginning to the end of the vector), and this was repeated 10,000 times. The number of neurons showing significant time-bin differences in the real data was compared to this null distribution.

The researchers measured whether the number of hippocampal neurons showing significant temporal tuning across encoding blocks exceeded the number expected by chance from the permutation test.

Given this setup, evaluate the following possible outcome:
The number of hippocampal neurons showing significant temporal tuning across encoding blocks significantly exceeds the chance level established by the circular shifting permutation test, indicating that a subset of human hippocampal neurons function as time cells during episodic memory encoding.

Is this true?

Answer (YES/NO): NO